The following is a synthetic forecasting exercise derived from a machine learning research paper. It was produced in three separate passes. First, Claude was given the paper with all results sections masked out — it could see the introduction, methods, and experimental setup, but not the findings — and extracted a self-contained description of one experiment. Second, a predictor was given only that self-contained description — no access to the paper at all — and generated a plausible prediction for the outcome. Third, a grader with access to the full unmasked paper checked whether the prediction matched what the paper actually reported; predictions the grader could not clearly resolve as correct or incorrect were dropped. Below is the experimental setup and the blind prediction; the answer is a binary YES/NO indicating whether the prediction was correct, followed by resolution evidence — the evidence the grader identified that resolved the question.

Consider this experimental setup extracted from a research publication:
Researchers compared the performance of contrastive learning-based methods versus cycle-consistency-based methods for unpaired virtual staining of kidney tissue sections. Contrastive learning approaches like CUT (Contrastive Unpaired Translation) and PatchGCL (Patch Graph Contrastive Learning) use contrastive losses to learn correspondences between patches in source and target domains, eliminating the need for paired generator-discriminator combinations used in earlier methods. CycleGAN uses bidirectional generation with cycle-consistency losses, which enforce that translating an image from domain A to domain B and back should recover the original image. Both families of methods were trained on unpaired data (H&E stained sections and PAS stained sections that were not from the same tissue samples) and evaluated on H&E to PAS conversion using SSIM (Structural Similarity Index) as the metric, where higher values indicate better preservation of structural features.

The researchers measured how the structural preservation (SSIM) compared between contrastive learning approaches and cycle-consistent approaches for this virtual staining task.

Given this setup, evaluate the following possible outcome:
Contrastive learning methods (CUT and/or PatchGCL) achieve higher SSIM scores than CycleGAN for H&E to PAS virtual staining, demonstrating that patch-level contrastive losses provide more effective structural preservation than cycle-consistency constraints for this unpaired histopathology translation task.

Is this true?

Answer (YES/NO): NO